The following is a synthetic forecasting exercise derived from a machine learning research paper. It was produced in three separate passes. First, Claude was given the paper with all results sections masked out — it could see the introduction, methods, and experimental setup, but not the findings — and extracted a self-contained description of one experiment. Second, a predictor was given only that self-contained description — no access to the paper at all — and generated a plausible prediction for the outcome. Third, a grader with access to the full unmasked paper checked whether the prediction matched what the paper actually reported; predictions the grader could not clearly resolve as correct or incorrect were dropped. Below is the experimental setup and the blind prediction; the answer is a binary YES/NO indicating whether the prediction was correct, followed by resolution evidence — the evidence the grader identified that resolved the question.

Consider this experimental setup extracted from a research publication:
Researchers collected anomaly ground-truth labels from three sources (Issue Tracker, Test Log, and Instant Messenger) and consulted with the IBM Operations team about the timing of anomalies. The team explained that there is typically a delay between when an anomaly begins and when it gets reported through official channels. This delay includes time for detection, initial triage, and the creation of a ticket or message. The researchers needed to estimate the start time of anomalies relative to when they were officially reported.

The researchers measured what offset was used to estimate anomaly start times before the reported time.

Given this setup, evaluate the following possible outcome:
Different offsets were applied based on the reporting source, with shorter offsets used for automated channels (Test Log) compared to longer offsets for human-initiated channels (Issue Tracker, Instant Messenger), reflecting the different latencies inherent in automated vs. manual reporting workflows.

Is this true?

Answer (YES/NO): NO